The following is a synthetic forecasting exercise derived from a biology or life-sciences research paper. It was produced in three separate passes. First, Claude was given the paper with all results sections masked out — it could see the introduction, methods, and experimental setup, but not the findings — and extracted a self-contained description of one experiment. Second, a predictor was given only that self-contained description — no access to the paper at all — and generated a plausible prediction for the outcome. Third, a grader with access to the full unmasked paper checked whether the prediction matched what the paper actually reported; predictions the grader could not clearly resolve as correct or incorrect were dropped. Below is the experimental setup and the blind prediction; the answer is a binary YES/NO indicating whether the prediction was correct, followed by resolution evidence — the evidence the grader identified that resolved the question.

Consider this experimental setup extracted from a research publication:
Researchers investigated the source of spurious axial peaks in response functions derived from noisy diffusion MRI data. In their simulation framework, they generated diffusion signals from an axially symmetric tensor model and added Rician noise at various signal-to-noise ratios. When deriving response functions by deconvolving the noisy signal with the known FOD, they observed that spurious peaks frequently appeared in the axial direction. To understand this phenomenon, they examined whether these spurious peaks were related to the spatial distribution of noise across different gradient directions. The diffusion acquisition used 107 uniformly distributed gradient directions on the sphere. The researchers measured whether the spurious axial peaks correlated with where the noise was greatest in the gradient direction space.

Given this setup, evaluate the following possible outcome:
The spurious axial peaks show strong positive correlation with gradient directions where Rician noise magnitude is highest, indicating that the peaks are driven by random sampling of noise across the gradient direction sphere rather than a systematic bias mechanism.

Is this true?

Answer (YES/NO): NO